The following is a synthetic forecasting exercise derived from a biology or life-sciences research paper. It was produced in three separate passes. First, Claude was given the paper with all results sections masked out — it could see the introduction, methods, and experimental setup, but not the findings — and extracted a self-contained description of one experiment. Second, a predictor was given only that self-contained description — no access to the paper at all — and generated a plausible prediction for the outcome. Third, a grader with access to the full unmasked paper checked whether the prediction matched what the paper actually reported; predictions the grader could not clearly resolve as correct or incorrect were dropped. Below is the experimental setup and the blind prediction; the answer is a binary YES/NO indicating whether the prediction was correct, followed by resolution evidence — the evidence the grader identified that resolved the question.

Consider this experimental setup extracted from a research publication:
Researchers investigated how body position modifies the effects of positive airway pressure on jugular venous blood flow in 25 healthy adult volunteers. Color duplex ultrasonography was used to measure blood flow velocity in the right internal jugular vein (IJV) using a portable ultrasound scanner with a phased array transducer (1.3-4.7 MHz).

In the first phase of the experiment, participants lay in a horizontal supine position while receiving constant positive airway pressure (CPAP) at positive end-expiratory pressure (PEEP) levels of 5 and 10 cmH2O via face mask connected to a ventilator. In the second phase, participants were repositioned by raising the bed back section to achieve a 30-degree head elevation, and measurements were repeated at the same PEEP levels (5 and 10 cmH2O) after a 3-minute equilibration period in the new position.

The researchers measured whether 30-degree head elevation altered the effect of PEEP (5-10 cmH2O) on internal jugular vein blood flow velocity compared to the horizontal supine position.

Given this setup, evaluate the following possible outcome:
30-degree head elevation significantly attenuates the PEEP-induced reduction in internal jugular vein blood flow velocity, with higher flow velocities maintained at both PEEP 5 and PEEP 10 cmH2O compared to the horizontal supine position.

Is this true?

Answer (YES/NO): YES